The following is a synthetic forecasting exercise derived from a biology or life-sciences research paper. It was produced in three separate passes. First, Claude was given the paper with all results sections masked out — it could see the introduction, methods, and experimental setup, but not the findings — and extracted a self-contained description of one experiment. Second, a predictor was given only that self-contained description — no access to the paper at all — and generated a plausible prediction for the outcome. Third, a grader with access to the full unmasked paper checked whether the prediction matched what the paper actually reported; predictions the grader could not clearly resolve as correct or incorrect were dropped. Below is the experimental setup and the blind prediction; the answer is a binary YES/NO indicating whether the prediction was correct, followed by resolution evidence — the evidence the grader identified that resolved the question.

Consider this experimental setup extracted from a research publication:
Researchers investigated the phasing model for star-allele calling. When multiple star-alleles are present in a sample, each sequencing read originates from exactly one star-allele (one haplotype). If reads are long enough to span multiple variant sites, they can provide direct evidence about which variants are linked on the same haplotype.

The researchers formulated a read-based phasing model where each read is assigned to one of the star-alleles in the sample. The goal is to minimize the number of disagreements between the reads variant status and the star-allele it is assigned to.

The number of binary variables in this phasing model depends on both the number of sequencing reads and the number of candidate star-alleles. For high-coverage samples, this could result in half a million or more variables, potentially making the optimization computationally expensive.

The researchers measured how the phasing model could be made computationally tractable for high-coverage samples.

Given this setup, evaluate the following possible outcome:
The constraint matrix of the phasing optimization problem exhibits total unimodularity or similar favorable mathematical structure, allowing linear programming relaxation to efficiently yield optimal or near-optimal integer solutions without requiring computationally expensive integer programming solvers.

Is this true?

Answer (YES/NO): NO